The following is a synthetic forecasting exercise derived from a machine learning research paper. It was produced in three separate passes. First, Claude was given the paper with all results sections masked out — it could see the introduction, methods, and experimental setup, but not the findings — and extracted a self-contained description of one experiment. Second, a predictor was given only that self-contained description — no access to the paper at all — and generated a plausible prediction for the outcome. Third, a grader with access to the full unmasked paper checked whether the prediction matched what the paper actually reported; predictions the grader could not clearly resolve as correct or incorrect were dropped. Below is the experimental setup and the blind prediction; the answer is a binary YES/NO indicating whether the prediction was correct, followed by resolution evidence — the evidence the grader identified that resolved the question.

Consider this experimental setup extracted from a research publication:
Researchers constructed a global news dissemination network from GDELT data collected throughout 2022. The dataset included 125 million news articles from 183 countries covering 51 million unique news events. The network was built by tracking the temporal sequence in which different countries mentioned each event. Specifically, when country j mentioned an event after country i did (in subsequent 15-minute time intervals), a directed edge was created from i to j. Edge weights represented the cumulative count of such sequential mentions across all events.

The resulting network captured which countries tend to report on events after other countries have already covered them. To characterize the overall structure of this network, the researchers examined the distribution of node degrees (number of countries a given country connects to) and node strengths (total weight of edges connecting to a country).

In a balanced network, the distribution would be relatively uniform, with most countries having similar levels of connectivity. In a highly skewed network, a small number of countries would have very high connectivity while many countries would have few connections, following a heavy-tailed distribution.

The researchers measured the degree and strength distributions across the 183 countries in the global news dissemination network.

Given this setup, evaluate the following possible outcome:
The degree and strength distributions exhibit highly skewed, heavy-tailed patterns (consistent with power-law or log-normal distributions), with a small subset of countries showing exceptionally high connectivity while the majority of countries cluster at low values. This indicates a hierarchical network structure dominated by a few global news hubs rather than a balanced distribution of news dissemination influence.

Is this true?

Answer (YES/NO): NO